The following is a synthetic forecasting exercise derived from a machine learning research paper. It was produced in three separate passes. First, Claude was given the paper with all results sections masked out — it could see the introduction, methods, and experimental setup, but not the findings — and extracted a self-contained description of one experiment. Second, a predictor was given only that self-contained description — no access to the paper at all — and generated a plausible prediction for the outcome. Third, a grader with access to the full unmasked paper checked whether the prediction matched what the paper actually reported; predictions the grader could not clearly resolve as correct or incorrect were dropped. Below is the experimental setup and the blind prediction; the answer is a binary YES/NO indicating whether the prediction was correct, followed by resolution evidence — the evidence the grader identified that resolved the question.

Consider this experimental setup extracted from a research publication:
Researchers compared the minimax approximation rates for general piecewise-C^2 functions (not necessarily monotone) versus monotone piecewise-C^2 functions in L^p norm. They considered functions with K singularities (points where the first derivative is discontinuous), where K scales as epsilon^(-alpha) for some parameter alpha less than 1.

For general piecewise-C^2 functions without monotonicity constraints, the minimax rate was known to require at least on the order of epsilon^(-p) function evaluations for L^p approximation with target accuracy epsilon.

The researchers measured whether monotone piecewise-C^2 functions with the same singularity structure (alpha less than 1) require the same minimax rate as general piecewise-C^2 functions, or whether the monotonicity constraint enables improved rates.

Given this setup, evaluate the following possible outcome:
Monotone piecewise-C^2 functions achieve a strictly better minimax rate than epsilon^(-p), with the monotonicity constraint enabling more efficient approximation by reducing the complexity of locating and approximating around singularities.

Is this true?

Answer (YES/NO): YES